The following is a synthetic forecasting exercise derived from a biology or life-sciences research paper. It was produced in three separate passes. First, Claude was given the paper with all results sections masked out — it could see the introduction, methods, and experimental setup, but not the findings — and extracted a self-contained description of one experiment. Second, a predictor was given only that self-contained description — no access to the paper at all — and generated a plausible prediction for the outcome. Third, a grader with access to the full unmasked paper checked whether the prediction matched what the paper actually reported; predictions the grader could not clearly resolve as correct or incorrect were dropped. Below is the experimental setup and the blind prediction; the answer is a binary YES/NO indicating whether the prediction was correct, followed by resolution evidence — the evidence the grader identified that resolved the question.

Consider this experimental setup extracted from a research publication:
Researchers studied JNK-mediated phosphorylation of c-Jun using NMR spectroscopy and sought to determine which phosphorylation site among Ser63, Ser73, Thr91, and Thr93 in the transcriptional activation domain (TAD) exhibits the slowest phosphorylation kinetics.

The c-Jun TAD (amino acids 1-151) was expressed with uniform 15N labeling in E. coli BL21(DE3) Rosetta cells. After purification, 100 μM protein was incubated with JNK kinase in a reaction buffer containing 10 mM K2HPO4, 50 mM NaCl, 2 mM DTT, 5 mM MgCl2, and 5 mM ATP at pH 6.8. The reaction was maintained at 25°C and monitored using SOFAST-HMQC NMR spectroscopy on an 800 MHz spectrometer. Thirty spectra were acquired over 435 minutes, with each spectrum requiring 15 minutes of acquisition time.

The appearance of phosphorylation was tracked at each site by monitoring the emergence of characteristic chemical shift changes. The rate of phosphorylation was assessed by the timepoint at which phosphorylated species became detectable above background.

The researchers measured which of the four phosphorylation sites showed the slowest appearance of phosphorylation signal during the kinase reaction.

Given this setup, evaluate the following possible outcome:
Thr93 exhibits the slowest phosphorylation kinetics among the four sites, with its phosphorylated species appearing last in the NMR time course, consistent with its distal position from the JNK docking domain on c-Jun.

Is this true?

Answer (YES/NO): NO